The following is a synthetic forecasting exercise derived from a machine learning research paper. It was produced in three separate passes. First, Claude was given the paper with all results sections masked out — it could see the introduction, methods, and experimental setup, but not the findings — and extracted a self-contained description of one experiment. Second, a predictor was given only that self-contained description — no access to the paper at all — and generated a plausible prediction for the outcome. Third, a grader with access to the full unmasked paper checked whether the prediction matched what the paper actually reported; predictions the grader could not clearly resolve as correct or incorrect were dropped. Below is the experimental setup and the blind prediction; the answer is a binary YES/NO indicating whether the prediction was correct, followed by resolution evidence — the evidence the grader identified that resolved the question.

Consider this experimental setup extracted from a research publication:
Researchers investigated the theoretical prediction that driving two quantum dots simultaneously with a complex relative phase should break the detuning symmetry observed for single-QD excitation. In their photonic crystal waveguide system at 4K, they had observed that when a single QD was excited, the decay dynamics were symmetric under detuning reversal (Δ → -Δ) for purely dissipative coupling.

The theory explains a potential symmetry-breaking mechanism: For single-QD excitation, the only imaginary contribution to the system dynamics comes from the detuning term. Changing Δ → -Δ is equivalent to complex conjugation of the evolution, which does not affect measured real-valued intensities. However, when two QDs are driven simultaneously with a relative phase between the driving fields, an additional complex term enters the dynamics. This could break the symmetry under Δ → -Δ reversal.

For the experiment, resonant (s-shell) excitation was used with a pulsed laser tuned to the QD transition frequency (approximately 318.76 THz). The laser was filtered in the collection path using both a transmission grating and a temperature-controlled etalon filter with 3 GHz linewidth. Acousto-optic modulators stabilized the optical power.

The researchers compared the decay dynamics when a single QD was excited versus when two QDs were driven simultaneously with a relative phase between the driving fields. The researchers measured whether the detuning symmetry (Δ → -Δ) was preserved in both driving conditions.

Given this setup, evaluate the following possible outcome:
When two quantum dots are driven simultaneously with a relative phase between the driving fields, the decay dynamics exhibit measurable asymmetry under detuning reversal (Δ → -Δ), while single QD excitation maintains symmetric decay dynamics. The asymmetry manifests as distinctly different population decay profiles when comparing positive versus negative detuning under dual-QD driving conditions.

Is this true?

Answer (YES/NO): YES